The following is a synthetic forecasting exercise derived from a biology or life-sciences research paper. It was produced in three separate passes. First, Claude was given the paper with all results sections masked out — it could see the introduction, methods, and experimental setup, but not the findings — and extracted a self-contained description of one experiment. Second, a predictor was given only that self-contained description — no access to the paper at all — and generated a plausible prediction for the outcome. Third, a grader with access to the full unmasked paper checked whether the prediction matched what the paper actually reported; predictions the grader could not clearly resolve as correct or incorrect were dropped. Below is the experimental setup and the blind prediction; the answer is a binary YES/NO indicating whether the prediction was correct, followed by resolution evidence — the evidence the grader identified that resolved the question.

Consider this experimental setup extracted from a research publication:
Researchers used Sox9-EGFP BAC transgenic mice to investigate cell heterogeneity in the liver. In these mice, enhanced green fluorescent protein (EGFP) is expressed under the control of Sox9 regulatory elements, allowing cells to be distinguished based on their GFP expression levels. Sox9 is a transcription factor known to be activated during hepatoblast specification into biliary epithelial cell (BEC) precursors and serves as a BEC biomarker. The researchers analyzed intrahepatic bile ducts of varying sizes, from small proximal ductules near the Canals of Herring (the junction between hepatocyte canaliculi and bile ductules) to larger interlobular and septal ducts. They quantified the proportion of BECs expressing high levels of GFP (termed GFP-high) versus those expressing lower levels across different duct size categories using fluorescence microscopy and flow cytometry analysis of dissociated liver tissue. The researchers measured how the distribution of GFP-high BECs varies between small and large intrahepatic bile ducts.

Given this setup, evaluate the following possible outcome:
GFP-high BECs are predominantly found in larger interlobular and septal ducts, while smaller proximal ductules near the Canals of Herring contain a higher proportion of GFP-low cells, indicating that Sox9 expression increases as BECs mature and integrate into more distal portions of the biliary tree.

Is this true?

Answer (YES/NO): NO